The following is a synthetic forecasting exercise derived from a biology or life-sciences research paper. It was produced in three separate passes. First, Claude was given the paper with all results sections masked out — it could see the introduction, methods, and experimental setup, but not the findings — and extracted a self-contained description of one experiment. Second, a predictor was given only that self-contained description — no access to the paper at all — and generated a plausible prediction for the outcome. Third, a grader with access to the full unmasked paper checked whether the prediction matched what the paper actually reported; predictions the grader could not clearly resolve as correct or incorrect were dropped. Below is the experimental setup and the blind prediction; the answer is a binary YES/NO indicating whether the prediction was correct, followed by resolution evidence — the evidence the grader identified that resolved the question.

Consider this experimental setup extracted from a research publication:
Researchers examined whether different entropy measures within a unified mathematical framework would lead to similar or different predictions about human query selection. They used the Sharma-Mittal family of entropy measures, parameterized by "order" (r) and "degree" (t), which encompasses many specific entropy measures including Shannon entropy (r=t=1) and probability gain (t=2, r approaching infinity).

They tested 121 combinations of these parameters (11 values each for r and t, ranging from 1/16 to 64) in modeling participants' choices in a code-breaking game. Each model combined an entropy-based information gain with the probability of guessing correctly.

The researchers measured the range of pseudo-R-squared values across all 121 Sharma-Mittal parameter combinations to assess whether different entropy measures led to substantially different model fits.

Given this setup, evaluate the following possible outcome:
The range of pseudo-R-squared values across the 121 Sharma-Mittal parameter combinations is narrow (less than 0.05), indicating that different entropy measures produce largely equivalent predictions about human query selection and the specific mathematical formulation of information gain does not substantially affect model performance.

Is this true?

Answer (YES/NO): YES